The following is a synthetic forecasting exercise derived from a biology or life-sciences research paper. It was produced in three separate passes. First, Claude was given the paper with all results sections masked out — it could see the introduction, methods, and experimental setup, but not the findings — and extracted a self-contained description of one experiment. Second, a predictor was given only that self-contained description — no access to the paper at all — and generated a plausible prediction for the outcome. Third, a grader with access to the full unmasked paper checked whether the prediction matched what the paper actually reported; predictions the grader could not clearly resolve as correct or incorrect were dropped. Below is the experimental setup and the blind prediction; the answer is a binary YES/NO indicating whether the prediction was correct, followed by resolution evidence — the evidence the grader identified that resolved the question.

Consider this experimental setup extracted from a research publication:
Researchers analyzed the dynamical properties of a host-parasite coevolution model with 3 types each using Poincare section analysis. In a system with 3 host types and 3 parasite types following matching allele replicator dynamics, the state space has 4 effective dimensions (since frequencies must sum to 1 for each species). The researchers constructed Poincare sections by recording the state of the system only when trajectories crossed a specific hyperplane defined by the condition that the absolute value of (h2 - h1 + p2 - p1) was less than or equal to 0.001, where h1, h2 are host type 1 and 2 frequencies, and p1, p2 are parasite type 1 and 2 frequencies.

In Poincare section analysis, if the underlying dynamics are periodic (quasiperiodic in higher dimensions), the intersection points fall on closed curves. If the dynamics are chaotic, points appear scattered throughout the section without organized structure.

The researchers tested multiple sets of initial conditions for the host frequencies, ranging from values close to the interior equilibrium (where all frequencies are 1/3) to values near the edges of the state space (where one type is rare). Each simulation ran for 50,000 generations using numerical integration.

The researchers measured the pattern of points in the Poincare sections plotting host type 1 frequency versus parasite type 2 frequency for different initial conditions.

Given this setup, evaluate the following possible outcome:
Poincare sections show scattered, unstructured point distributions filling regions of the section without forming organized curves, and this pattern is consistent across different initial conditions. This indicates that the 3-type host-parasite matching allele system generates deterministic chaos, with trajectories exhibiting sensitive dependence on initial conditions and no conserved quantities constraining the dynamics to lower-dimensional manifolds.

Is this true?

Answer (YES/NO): NO